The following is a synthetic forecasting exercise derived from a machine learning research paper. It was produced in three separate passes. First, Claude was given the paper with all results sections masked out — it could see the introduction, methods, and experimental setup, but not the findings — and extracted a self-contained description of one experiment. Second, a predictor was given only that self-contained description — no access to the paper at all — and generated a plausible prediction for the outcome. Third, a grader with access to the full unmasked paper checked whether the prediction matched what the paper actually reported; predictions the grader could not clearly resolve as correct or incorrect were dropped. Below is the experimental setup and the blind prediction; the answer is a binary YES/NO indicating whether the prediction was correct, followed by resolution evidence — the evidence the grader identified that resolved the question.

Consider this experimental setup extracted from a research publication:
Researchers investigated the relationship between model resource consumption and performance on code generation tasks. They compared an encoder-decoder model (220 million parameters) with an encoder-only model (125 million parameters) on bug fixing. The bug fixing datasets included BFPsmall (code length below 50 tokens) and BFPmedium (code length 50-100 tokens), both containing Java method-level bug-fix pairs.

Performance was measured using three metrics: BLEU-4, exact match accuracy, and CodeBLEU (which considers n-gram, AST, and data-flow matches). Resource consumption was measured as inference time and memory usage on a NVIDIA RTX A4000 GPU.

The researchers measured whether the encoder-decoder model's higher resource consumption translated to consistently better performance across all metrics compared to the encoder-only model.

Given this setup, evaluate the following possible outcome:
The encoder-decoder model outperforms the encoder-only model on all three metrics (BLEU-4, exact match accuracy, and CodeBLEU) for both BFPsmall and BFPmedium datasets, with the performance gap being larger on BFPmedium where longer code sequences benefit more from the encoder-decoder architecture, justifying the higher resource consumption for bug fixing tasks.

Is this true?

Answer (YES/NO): NO